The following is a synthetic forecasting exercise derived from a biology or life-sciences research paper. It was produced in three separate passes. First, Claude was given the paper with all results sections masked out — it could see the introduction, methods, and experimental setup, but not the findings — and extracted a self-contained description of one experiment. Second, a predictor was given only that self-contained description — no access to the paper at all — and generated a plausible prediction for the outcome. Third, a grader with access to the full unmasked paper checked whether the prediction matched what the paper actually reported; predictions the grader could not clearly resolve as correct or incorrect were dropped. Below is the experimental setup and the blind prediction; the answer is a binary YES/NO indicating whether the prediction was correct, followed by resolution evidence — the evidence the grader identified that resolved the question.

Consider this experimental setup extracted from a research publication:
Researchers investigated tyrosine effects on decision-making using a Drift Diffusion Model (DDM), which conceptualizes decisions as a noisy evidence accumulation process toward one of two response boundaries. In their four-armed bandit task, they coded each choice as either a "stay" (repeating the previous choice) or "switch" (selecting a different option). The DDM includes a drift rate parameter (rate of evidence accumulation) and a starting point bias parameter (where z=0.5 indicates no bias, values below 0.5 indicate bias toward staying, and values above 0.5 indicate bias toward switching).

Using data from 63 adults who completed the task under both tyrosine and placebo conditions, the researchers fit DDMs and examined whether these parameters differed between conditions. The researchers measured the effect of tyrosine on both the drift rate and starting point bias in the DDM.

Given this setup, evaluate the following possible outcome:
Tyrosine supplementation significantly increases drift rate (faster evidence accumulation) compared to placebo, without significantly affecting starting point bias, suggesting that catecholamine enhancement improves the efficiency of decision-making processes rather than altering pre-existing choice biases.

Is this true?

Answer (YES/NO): NO